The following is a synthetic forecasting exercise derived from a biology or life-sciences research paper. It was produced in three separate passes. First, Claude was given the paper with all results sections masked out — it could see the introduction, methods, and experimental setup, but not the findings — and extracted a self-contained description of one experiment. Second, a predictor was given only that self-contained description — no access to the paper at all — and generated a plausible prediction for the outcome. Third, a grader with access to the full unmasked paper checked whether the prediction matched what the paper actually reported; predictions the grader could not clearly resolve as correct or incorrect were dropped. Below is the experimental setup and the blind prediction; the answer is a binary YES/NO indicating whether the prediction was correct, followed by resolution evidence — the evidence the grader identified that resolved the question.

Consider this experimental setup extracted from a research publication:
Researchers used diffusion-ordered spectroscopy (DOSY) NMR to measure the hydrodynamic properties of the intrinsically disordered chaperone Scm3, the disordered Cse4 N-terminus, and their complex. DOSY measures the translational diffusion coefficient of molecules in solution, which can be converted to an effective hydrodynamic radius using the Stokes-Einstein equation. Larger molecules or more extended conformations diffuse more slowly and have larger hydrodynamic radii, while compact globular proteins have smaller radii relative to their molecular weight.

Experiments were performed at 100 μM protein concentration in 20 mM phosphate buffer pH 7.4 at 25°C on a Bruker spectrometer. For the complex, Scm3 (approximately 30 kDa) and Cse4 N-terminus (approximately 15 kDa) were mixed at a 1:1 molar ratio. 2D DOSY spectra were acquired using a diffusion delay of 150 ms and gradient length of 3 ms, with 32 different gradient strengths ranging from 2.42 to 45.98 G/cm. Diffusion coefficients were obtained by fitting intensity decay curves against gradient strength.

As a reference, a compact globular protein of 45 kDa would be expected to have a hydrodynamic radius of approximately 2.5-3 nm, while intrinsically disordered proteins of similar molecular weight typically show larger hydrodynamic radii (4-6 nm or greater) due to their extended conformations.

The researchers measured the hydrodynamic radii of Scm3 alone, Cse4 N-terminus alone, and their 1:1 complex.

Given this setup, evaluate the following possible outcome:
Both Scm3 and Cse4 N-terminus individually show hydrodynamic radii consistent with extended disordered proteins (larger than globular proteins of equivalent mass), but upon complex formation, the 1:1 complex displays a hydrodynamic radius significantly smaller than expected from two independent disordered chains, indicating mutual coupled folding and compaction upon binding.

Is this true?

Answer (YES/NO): NO